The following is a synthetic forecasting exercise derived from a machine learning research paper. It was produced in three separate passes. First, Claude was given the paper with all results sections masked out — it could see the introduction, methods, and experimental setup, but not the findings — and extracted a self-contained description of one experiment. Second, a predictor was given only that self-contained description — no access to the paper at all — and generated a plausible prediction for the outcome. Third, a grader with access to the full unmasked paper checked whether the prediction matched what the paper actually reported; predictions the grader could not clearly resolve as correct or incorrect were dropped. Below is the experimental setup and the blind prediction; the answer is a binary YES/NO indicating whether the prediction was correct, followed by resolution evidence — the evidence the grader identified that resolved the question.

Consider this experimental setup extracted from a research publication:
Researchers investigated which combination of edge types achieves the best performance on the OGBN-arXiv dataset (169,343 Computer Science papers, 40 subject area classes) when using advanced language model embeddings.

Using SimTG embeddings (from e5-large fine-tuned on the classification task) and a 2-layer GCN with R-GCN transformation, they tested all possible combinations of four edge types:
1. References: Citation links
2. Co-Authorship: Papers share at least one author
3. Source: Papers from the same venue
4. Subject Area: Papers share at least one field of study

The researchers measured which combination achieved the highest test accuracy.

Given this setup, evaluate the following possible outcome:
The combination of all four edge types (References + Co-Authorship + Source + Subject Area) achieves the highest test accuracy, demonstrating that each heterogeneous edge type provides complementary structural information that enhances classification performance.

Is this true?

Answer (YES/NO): NO